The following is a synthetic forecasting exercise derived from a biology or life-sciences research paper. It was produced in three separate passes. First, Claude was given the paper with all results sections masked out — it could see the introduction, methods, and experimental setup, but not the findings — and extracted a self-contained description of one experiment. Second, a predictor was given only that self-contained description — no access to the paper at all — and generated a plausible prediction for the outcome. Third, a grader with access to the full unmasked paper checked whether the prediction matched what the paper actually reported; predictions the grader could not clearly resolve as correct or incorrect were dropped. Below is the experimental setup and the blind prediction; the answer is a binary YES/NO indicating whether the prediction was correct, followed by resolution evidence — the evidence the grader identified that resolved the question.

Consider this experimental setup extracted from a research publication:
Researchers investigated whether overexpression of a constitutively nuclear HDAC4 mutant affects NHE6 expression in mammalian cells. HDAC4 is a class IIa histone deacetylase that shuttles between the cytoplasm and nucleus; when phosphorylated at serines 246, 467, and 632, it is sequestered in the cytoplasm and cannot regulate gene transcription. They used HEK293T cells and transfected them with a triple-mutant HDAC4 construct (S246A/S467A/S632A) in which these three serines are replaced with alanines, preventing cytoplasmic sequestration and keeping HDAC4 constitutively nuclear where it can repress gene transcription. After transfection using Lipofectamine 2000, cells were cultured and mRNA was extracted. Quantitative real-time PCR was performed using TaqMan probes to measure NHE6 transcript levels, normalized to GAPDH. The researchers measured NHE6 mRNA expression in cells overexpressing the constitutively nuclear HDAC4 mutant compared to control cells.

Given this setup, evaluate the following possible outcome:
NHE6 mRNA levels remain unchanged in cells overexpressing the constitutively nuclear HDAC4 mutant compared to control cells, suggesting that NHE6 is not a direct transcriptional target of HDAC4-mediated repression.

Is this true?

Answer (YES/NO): NO